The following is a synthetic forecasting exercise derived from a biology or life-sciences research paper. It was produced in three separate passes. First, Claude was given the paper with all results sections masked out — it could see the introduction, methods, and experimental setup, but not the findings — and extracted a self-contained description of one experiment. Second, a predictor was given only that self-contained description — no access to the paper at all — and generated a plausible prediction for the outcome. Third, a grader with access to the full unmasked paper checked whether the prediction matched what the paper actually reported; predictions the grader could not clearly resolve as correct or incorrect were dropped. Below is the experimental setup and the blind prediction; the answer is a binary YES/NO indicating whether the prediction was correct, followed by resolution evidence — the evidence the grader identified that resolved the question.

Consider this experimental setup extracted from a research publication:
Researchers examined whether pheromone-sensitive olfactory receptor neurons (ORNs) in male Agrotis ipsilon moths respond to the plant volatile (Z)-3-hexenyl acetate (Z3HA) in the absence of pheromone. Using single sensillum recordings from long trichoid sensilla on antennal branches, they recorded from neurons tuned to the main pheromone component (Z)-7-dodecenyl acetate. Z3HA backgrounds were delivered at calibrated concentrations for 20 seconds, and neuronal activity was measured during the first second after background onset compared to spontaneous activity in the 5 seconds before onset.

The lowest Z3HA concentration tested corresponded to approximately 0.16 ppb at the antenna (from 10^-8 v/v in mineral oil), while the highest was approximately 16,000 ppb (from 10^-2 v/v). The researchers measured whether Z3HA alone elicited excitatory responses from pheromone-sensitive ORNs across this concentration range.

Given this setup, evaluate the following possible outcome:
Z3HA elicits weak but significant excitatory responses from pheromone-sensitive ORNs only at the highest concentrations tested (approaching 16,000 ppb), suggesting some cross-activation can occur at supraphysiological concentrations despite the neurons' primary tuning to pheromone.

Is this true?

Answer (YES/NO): NO